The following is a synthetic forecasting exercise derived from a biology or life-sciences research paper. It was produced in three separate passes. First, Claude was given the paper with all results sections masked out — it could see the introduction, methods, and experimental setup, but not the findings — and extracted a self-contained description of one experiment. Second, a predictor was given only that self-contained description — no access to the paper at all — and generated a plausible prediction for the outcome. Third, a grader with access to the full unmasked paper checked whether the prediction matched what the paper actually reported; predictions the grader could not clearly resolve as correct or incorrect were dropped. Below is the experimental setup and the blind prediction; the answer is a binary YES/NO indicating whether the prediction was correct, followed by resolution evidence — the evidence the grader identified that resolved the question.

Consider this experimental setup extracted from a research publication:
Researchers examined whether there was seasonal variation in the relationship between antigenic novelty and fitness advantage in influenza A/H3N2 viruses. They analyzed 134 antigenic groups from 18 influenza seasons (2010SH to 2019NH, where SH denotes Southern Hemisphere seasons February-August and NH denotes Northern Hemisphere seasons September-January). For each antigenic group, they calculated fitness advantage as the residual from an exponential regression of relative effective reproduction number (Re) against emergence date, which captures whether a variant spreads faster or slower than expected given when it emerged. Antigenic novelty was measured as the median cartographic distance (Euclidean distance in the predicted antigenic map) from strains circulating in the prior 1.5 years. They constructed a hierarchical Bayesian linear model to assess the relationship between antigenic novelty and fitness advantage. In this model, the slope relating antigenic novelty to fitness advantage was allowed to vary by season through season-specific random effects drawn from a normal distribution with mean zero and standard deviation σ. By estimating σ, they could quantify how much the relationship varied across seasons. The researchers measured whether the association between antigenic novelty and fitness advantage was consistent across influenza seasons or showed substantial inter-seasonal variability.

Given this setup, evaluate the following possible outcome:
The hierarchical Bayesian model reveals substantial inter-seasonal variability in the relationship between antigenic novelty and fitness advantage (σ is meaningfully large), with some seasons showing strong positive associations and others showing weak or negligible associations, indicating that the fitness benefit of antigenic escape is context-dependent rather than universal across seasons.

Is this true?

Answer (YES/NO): NO